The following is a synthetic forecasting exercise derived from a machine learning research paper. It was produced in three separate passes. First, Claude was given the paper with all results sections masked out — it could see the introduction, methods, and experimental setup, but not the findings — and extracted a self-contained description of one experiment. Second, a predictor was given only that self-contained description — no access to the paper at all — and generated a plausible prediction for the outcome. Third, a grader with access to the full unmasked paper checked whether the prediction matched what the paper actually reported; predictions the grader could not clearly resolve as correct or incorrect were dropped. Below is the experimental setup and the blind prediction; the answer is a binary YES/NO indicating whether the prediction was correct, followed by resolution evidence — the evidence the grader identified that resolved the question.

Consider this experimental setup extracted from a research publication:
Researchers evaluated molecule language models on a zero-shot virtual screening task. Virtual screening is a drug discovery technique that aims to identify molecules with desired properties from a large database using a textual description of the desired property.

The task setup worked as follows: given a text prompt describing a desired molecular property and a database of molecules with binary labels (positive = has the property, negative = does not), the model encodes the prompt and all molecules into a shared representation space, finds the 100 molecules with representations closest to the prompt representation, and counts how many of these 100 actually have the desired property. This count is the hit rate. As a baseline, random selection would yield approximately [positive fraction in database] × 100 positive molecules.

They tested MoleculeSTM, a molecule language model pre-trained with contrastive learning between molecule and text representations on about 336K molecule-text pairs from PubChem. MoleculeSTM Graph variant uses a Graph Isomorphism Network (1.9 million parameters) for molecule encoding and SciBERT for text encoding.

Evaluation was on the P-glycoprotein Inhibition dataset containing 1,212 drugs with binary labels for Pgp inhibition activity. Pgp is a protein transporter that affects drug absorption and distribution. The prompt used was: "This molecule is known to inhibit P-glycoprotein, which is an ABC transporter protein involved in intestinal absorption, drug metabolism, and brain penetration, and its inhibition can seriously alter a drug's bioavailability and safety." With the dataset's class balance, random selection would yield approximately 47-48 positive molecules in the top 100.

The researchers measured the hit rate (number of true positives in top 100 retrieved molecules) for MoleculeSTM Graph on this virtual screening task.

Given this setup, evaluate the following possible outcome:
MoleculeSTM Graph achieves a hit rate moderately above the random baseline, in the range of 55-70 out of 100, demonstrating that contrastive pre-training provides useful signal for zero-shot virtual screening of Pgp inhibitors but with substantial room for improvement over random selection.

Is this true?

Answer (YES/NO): NO